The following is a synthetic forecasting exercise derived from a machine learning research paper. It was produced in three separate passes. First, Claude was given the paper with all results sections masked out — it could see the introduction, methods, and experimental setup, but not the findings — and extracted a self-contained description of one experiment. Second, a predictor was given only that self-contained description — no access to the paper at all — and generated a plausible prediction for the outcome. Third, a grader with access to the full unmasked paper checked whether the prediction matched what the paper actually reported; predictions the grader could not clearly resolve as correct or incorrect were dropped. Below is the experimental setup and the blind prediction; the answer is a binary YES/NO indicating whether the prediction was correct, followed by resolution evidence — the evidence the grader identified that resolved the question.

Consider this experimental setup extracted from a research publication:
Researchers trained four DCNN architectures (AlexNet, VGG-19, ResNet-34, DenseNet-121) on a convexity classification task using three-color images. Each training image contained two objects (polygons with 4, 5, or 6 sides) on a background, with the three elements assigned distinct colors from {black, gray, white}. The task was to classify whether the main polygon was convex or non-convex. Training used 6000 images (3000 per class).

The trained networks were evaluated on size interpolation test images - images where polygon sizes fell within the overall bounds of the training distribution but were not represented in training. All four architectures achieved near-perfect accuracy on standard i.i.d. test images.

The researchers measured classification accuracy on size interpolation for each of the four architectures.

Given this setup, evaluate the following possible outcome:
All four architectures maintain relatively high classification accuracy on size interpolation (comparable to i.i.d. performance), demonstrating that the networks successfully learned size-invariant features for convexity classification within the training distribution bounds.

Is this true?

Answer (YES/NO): NO